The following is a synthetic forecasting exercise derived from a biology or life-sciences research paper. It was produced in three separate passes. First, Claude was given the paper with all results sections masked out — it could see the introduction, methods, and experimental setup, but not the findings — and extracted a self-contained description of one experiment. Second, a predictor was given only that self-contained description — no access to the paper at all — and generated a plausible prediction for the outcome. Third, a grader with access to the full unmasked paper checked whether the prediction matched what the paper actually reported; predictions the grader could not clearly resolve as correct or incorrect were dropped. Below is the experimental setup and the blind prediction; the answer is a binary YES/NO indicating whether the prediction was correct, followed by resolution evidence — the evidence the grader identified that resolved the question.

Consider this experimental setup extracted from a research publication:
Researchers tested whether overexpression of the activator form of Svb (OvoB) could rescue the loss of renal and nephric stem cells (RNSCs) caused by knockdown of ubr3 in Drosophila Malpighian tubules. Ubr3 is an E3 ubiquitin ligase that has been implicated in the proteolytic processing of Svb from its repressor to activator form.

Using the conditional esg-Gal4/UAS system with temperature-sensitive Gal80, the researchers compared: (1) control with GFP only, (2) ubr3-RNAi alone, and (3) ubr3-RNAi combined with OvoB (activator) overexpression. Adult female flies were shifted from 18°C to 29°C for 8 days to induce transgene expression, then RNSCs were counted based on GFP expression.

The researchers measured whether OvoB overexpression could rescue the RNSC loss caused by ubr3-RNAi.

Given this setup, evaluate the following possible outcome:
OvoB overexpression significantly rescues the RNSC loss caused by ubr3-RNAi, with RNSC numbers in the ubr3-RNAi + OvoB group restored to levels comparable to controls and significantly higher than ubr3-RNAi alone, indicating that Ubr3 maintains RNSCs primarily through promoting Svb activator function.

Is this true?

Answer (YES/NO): YES